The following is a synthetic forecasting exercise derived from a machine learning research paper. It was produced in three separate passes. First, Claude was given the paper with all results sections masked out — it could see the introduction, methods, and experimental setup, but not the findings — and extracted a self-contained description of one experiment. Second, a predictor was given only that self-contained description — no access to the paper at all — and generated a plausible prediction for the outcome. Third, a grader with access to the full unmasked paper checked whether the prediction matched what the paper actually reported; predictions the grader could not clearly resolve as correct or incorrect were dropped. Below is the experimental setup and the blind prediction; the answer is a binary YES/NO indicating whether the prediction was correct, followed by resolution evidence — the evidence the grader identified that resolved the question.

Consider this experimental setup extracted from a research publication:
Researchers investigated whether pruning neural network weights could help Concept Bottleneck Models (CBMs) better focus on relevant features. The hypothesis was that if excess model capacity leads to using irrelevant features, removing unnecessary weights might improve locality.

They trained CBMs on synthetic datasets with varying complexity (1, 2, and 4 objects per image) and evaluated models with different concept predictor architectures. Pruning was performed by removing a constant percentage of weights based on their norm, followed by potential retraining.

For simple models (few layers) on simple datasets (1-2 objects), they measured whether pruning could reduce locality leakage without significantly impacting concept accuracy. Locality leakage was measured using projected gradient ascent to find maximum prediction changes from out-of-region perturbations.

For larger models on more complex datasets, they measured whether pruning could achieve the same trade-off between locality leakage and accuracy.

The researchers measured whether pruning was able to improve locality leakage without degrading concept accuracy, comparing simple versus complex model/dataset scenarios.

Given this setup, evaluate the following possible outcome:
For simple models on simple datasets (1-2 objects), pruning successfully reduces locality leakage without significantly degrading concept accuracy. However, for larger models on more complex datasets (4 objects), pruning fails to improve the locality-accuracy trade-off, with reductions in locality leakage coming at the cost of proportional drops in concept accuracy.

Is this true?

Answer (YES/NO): YES